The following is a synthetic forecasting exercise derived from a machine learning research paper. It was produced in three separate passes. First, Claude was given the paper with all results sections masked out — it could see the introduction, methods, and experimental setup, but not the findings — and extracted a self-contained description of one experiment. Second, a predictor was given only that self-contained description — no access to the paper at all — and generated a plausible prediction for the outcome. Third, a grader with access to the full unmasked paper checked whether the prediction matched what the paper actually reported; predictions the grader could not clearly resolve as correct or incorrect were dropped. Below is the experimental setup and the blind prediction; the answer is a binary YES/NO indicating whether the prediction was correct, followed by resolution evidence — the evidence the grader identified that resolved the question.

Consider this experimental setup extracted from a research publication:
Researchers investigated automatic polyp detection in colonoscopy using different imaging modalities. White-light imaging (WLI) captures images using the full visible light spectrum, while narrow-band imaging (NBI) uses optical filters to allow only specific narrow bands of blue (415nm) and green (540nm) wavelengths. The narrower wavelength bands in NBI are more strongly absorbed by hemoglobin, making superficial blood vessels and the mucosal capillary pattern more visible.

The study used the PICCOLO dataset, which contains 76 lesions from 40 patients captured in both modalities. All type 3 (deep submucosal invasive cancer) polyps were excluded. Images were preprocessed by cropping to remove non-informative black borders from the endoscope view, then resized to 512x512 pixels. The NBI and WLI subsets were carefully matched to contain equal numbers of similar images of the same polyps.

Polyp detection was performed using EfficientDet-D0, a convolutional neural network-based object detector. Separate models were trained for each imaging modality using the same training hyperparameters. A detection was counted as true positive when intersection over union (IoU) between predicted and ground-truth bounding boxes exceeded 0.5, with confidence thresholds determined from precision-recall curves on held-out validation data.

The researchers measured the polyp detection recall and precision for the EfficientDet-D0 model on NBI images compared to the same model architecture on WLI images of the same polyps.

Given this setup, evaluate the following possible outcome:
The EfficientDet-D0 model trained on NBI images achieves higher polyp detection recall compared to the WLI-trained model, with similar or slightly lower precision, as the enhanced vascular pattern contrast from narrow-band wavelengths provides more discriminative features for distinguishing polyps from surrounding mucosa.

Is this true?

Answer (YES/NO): NO